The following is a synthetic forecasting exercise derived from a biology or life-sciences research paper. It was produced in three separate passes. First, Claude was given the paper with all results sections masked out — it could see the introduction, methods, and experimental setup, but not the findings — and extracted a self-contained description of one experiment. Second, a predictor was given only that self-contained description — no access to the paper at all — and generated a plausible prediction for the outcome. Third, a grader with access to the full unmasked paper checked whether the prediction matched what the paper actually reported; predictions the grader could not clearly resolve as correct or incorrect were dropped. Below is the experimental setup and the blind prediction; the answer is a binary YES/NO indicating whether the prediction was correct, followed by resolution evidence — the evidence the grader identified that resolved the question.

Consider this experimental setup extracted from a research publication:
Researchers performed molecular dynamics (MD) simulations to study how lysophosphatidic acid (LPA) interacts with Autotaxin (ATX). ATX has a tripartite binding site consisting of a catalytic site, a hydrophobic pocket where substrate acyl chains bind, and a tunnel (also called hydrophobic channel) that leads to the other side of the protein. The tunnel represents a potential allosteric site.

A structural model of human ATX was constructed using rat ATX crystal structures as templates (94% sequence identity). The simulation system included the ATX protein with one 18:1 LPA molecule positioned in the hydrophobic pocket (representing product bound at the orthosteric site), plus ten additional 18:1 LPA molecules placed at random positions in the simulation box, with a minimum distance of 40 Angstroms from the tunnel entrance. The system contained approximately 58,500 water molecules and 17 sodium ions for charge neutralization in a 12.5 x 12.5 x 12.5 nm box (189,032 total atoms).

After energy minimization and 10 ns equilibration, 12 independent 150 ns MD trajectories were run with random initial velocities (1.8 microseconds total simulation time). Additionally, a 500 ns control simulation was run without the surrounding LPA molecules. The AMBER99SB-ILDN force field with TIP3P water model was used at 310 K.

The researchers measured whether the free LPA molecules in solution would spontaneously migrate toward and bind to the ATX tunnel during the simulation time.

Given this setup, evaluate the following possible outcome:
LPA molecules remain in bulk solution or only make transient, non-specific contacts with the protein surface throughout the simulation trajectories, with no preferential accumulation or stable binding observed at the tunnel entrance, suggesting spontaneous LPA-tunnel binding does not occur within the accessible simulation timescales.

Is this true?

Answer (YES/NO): NO